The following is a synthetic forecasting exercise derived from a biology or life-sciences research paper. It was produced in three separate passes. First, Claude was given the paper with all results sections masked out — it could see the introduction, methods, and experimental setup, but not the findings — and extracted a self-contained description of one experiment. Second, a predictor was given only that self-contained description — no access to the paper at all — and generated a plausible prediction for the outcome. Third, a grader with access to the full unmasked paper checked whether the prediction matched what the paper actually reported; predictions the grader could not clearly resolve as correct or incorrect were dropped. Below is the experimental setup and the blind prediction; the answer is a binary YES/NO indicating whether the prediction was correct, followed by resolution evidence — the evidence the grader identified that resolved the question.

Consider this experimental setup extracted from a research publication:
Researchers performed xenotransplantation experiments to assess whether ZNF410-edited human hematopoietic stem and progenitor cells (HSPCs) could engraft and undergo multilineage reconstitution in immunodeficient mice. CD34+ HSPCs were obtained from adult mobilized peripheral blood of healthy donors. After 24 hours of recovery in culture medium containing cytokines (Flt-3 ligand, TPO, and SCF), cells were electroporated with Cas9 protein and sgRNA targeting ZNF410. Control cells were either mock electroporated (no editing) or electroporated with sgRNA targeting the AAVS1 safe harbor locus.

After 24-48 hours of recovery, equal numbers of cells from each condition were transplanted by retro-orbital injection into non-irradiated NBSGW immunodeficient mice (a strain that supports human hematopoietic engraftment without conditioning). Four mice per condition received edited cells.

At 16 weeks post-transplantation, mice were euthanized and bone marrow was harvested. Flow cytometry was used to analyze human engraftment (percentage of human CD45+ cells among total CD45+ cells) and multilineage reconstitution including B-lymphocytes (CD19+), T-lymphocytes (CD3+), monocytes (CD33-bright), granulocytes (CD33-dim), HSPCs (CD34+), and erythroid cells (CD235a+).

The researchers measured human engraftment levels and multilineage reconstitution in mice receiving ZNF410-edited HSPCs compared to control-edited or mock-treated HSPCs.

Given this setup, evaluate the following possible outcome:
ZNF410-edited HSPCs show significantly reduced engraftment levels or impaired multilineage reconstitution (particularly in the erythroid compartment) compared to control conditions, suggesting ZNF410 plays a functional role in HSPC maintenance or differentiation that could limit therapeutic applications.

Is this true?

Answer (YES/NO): NO